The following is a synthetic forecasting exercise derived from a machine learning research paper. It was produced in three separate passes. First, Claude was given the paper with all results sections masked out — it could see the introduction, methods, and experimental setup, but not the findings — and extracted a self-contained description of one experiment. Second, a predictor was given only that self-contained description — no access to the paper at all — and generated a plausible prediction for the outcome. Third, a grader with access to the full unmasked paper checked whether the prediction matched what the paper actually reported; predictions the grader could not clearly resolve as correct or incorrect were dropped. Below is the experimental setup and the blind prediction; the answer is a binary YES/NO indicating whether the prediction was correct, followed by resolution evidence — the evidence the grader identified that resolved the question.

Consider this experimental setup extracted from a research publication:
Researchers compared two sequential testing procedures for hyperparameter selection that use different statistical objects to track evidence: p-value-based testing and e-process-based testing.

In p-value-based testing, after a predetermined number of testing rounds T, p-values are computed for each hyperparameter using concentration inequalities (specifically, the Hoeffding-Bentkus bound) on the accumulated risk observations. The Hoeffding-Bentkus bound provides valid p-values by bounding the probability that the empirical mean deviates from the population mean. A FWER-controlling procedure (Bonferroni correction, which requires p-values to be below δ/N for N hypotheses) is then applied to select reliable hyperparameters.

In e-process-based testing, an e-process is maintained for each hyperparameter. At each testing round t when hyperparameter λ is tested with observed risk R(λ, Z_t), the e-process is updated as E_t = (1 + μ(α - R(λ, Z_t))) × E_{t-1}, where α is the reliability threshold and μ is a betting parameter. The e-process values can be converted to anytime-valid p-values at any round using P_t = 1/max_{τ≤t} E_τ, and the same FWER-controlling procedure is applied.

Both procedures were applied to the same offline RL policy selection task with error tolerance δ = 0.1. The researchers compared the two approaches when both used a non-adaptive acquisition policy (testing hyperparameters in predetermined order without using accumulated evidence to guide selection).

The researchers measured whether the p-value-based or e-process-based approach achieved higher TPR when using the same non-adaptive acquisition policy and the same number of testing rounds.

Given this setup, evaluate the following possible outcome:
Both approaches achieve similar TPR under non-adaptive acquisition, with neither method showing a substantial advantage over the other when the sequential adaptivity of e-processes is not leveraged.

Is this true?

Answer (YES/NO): YES